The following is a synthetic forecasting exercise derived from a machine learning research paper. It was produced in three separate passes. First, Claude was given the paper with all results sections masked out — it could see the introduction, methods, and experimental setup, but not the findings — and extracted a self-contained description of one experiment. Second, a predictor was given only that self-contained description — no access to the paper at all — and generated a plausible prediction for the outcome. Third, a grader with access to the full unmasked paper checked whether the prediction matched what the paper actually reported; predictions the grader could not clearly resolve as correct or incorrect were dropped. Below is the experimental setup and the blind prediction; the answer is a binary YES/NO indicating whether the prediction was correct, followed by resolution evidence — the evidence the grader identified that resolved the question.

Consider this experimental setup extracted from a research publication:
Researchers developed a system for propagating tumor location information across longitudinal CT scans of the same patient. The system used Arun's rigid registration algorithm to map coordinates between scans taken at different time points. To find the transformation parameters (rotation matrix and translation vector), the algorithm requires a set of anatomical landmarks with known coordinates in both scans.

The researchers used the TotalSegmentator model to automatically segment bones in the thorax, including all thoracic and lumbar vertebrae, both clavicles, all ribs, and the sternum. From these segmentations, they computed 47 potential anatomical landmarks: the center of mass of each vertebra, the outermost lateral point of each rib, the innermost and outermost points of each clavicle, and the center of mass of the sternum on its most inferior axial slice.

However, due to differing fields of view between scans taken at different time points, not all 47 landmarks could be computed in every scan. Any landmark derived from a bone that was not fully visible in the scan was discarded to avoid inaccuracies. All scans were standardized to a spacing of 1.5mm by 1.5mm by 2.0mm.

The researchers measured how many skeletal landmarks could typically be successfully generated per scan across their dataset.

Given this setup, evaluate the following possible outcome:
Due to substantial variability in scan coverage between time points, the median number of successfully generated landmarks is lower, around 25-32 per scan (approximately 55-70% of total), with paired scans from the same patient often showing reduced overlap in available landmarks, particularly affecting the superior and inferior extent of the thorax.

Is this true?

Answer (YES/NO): NO